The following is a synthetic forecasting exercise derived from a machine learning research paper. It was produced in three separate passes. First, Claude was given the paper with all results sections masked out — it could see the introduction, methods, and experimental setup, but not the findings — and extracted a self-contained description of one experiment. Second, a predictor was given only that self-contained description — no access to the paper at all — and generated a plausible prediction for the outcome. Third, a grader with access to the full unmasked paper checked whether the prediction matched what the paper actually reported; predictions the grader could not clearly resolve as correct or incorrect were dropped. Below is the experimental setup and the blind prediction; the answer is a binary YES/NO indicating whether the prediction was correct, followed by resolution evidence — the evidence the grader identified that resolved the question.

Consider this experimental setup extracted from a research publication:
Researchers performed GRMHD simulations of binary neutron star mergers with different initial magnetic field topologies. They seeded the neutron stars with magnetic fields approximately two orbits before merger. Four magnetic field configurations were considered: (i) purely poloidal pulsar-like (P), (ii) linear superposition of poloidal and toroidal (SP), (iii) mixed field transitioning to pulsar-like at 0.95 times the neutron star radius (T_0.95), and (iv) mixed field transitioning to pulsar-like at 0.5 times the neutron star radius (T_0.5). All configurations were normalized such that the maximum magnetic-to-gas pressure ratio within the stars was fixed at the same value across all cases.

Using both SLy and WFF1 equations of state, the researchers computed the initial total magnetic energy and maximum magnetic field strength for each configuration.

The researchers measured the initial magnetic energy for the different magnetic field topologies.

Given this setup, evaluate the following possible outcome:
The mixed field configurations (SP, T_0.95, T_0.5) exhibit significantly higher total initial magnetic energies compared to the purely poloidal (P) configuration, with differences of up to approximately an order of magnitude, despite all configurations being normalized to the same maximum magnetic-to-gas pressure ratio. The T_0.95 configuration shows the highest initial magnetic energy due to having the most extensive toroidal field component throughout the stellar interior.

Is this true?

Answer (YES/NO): NO